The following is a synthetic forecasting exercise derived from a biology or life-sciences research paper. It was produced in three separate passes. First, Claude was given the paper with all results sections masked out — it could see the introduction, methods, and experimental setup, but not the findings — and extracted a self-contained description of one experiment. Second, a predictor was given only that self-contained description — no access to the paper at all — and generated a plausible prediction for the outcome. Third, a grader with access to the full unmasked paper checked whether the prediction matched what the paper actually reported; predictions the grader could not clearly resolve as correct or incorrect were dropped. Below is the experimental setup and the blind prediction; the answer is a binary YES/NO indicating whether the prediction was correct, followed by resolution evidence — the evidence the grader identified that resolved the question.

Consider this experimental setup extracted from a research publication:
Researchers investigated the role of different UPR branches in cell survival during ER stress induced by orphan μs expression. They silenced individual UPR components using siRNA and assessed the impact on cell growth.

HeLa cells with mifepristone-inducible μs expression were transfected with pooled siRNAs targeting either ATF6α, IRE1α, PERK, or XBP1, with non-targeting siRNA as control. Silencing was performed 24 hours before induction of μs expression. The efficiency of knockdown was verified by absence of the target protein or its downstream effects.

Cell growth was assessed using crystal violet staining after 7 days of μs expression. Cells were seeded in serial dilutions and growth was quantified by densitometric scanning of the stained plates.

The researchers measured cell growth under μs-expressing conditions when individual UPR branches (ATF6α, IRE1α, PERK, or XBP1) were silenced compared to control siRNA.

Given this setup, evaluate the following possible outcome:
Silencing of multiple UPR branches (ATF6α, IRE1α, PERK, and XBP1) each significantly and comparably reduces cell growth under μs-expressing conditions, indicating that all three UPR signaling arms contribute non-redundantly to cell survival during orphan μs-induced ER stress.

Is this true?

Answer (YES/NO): NO